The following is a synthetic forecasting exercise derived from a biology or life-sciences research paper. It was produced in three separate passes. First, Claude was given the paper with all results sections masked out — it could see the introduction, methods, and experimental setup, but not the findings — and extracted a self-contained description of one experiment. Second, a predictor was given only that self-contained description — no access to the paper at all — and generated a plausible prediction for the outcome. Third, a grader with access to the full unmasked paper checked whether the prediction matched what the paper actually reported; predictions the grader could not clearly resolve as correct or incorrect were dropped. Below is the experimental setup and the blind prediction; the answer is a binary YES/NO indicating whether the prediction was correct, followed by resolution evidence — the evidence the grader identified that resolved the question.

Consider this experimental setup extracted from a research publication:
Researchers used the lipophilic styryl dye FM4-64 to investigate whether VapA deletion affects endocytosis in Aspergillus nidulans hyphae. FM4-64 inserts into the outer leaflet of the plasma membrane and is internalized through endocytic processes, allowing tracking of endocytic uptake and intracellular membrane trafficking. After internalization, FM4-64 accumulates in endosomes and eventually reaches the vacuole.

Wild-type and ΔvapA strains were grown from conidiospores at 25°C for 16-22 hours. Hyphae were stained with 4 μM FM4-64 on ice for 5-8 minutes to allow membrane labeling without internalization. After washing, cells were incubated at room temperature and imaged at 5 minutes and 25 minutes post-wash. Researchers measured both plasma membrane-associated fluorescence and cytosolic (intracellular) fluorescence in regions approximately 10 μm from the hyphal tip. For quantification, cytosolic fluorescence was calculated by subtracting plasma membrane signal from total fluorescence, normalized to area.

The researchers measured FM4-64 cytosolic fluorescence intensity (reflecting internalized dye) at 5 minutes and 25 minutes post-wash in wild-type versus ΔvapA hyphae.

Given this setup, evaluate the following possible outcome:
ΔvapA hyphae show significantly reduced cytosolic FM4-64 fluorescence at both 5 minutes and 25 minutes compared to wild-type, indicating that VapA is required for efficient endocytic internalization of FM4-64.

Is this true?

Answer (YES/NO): NO